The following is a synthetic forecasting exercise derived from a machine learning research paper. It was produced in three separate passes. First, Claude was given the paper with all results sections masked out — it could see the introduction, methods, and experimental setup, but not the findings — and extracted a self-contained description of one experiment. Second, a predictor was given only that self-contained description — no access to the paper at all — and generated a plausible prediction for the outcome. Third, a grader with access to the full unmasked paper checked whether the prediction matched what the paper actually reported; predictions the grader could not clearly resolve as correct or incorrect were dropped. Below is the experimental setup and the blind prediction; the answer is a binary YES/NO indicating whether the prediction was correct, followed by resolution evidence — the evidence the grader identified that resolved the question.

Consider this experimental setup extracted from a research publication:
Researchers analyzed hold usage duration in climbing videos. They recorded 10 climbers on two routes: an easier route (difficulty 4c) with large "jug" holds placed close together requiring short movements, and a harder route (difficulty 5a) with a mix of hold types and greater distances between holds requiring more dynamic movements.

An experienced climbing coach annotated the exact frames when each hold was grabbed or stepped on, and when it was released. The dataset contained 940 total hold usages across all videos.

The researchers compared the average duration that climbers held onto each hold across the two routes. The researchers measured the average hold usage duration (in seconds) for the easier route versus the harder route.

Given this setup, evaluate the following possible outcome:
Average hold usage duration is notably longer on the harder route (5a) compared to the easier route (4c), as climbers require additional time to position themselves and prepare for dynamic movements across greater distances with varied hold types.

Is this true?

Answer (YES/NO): YES